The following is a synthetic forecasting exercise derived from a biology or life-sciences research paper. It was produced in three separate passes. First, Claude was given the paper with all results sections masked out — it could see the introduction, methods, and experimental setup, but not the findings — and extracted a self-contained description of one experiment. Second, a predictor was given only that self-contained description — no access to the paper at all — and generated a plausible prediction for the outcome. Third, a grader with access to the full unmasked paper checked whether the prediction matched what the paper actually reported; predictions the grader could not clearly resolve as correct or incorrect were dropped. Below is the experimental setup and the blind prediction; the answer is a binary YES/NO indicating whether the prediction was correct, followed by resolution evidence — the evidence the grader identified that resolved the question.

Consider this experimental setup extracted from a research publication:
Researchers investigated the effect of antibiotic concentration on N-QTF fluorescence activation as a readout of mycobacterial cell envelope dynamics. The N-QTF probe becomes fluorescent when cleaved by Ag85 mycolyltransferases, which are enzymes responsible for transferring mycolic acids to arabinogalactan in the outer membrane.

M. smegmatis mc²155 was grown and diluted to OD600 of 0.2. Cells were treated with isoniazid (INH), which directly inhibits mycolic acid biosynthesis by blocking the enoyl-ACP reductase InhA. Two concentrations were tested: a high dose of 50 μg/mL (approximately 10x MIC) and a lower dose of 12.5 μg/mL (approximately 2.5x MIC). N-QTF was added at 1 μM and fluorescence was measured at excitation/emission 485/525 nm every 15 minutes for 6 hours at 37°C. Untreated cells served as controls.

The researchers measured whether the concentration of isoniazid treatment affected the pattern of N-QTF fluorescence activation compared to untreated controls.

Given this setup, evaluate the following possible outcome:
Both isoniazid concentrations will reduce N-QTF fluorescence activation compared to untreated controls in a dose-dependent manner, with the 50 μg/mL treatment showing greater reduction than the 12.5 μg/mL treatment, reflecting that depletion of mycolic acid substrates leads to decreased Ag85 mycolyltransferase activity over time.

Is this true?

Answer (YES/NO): NO